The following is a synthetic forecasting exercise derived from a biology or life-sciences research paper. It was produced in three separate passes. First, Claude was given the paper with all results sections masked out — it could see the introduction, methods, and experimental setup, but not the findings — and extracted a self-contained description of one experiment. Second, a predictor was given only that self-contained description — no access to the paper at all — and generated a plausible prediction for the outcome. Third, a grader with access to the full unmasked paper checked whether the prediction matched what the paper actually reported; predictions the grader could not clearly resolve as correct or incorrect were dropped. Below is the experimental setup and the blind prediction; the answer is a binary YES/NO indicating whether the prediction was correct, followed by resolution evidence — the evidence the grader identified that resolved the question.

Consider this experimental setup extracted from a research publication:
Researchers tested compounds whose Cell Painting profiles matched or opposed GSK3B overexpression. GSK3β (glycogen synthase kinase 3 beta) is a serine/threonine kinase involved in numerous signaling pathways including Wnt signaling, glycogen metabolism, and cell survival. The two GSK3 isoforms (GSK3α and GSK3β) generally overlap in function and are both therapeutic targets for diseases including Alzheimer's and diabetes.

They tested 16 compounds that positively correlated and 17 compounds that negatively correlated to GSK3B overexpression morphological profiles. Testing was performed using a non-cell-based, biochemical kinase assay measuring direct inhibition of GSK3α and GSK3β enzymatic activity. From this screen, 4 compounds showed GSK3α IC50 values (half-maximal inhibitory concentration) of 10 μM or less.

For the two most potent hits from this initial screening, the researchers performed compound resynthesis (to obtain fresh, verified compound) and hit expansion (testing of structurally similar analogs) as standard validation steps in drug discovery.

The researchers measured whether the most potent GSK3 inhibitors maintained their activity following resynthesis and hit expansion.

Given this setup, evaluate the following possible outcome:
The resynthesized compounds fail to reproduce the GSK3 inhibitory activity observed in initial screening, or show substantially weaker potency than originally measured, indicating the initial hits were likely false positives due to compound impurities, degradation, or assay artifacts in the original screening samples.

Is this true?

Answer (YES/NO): YES